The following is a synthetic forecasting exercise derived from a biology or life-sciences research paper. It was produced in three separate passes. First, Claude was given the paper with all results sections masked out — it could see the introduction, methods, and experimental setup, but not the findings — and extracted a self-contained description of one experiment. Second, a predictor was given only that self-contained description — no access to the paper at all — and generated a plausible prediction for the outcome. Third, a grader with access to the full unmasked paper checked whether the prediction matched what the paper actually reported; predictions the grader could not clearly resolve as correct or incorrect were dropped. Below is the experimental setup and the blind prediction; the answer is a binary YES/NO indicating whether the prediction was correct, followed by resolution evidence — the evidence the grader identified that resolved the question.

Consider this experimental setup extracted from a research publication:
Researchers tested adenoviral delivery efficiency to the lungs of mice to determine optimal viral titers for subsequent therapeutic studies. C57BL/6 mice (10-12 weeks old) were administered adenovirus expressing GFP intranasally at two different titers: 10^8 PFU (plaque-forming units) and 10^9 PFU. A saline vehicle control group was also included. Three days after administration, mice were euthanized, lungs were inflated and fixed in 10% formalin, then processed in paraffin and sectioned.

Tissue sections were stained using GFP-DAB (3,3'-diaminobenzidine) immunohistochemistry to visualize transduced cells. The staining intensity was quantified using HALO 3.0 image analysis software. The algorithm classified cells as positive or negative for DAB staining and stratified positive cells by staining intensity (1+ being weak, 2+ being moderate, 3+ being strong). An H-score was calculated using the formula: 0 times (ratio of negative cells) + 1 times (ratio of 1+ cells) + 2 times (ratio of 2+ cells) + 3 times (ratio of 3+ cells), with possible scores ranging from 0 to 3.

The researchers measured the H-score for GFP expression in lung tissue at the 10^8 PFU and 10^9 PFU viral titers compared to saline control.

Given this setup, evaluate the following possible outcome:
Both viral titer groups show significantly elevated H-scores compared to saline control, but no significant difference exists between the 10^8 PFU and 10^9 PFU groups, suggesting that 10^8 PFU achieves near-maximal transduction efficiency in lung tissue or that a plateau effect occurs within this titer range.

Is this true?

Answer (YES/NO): NO